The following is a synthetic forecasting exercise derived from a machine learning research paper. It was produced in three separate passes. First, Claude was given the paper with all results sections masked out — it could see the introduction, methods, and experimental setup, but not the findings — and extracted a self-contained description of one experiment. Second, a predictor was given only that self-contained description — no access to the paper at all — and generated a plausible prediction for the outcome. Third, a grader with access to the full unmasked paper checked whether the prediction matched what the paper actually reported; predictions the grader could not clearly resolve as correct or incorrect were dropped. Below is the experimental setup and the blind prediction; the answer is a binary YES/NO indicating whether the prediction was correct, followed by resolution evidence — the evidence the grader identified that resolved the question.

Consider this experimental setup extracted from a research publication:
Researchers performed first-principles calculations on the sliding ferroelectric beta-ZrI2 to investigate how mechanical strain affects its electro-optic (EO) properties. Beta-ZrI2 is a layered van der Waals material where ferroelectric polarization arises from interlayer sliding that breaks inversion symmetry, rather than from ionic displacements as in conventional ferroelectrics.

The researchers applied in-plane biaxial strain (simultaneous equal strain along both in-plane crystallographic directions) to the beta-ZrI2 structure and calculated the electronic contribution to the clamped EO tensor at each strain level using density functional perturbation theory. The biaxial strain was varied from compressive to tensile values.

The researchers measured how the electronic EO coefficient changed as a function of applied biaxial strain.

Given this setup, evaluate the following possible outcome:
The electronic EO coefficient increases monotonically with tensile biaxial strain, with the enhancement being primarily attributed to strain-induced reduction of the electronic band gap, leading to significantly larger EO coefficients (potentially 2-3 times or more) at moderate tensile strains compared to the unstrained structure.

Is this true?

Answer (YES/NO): NO